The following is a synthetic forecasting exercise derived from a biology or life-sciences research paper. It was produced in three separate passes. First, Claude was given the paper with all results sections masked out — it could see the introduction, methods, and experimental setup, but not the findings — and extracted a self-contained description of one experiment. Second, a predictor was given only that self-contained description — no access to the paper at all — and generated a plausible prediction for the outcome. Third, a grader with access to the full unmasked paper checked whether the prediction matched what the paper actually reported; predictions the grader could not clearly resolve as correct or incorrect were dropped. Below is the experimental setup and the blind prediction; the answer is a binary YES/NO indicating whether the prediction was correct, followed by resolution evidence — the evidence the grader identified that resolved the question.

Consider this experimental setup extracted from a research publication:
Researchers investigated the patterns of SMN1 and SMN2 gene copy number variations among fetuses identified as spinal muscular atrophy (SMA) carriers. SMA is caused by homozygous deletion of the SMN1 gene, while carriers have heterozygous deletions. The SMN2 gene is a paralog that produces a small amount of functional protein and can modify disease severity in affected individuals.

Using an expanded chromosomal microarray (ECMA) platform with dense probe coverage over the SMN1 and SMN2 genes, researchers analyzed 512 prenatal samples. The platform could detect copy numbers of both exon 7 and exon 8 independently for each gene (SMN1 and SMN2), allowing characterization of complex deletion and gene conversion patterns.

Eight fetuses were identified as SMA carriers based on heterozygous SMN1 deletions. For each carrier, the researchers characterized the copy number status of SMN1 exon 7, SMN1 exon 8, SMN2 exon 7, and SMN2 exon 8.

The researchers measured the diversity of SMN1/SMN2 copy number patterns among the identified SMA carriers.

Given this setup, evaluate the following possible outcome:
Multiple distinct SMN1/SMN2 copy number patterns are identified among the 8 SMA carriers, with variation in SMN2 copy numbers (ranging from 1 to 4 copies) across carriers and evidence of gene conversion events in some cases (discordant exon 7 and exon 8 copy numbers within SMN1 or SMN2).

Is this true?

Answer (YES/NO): YES